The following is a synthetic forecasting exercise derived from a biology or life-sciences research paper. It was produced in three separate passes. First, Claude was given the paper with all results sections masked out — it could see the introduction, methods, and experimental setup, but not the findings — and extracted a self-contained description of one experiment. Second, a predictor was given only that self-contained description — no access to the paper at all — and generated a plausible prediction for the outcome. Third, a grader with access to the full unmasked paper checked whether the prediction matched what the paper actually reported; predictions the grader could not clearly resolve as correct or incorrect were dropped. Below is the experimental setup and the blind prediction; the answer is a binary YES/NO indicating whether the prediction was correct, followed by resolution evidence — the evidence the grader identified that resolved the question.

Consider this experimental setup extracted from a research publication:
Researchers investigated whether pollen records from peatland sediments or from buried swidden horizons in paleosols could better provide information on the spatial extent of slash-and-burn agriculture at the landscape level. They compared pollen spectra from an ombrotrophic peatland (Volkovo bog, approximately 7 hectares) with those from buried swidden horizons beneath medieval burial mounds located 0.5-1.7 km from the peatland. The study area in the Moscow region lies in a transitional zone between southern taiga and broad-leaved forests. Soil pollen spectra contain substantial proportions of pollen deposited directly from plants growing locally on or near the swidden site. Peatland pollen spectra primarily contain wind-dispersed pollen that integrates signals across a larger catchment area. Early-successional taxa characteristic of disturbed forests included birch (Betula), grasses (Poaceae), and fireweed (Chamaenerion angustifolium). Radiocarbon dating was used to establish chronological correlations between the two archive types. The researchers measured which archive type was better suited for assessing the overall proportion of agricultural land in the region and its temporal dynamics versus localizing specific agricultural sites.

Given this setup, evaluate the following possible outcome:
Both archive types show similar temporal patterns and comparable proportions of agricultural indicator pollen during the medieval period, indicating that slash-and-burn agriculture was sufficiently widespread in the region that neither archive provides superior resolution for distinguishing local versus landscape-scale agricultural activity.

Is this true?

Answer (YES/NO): NO